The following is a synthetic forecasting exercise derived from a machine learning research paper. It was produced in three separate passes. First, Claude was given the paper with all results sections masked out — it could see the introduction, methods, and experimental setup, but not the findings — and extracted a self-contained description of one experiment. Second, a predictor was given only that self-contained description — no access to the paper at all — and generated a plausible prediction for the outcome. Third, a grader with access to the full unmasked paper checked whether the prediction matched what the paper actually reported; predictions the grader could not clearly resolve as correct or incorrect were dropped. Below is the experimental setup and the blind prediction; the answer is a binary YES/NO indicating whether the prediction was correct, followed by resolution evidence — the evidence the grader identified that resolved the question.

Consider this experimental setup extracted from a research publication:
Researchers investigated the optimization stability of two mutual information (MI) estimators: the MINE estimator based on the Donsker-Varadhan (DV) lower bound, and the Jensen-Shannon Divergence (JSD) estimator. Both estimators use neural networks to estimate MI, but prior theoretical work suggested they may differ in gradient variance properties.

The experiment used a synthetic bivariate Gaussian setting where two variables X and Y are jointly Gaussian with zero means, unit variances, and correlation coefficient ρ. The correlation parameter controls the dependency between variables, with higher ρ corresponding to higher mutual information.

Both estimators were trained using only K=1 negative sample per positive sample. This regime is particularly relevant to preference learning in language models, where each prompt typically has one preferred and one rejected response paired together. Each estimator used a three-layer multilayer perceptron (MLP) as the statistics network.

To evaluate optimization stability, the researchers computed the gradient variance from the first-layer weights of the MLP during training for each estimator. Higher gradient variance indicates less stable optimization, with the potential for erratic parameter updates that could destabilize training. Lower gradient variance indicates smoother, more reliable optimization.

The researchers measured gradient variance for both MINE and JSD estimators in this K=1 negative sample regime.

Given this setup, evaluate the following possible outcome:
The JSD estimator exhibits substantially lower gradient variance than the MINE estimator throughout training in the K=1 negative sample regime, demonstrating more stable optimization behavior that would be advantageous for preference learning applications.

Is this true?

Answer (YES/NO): YES